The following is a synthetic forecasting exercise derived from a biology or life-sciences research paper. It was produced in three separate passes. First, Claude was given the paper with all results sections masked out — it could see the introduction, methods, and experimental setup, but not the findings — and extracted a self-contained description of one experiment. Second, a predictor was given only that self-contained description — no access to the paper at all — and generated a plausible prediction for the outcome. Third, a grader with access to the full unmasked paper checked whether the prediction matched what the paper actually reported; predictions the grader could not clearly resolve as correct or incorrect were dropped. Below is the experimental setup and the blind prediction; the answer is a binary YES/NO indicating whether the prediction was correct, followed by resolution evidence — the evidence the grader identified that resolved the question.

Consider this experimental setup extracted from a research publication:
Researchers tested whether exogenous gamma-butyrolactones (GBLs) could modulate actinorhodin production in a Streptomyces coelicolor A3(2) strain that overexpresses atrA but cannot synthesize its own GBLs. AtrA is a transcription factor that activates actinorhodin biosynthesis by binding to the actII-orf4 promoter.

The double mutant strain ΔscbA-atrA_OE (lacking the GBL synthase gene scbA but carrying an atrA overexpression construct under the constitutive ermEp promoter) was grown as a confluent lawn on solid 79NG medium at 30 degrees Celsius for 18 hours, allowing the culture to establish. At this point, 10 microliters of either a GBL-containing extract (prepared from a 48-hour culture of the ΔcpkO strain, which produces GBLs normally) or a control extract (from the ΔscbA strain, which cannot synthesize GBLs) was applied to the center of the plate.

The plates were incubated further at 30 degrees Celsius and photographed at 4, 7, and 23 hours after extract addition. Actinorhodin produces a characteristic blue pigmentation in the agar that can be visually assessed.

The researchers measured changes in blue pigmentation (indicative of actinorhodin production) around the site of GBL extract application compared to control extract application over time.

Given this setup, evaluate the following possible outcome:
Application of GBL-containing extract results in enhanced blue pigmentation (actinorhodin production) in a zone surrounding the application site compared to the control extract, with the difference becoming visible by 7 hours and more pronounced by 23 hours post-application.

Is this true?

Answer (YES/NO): NO